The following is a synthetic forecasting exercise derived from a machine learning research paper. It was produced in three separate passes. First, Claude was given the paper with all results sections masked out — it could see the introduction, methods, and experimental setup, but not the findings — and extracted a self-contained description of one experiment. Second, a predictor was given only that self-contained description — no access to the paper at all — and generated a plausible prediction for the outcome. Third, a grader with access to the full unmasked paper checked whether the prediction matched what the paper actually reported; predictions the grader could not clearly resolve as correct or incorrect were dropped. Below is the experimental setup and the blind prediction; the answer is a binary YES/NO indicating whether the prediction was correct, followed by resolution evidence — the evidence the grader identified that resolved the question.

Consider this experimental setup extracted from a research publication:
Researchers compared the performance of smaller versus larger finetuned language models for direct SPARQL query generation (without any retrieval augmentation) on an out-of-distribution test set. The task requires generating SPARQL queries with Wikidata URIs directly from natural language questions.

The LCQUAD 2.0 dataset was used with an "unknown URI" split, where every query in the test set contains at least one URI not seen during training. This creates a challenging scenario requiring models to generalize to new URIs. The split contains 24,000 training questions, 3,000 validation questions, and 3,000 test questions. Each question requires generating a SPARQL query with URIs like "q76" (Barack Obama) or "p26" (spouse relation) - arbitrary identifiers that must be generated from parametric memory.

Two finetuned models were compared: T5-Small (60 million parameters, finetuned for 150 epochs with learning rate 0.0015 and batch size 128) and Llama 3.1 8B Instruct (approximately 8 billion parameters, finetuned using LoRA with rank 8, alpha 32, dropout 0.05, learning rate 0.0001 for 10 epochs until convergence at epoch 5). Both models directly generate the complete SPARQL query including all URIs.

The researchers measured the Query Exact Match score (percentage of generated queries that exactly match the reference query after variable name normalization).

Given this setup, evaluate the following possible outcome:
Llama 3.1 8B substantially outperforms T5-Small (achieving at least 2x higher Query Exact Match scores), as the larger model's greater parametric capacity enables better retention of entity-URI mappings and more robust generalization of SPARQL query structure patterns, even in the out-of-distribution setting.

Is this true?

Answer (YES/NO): NO